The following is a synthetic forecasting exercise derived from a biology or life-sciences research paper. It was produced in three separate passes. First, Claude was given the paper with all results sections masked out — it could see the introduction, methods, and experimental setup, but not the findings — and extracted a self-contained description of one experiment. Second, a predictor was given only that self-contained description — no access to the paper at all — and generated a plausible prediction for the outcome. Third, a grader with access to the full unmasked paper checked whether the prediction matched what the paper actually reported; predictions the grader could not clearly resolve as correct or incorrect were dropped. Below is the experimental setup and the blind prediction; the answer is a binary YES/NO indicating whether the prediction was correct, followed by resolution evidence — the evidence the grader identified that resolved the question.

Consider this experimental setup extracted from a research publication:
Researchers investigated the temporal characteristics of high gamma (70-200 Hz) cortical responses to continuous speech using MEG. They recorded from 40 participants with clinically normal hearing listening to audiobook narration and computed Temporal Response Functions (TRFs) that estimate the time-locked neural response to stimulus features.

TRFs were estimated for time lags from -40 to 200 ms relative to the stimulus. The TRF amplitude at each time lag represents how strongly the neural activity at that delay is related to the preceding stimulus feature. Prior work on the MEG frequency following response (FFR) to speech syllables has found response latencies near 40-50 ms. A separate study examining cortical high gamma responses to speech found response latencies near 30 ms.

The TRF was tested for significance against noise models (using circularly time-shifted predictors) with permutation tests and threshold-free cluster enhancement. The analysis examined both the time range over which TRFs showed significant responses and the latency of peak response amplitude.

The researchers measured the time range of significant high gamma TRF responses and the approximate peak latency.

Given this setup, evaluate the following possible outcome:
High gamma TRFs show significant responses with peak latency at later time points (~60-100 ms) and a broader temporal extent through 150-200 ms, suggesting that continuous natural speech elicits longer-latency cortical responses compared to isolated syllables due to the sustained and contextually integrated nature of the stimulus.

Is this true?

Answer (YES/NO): NO